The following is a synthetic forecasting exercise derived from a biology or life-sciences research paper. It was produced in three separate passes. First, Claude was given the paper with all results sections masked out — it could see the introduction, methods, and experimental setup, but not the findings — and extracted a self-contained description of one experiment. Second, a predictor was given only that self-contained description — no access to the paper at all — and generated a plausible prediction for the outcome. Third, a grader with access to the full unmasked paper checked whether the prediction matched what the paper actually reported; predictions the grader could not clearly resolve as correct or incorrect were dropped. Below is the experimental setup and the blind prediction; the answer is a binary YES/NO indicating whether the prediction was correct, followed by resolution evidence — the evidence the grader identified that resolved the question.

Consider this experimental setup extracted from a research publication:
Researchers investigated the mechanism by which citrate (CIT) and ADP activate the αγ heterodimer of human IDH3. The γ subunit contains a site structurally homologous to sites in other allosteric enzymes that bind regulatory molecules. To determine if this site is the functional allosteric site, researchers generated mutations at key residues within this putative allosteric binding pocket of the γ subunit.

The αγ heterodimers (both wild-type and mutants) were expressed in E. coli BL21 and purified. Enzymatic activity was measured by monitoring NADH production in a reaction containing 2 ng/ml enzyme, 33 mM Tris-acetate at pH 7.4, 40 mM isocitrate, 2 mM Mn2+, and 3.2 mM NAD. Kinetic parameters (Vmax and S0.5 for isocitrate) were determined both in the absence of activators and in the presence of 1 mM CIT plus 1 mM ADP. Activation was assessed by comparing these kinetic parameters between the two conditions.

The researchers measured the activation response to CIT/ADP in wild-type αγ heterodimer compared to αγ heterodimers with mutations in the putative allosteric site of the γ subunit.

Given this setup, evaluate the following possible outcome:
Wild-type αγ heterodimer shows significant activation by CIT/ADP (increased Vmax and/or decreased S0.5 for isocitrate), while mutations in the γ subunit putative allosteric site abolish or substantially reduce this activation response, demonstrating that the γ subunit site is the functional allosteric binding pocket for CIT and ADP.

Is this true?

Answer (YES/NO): YES